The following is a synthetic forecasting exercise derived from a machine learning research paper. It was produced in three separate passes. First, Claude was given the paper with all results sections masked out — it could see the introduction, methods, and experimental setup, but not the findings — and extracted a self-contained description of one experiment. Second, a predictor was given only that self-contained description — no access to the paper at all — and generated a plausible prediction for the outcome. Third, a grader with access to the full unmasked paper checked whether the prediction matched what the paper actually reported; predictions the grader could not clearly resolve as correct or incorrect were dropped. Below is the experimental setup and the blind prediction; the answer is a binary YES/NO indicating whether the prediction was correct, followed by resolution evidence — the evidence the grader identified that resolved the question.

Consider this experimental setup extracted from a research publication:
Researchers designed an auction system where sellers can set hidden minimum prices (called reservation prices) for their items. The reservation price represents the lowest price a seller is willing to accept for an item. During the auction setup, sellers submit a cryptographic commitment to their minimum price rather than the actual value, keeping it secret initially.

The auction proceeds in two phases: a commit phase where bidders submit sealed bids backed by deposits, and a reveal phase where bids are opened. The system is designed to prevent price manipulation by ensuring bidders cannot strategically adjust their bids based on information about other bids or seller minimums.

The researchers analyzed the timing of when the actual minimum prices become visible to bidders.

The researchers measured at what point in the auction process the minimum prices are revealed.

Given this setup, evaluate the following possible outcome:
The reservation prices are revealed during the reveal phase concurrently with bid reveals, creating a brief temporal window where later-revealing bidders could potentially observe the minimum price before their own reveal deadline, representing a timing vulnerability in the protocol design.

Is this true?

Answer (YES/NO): NO